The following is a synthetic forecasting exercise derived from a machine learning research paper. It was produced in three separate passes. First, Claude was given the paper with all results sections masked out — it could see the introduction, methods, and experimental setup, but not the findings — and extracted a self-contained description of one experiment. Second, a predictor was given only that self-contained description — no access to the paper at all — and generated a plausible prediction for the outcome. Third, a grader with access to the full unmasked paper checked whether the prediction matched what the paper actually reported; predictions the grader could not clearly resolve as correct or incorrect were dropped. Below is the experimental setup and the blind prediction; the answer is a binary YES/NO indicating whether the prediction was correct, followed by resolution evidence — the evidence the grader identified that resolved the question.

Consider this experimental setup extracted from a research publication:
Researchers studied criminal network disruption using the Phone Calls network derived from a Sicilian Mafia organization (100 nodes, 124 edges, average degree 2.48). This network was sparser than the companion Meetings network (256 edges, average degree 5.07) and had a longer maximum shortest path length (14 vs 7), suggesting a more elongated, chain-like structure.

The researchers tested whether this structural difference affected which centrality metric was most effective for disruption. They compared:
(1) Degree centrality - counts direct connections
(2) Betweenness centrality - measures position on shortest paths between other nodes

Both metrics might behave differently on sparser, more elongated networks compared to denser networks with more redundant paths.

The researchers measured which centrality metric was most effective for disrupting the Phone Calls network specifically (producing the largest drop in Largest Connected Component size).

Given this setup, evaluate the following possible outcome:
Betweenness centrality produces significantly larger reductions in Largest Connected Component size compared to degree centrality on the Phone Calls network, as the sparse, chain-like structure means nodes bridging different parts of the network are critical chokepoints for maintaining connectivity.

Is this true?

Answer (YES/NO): NO